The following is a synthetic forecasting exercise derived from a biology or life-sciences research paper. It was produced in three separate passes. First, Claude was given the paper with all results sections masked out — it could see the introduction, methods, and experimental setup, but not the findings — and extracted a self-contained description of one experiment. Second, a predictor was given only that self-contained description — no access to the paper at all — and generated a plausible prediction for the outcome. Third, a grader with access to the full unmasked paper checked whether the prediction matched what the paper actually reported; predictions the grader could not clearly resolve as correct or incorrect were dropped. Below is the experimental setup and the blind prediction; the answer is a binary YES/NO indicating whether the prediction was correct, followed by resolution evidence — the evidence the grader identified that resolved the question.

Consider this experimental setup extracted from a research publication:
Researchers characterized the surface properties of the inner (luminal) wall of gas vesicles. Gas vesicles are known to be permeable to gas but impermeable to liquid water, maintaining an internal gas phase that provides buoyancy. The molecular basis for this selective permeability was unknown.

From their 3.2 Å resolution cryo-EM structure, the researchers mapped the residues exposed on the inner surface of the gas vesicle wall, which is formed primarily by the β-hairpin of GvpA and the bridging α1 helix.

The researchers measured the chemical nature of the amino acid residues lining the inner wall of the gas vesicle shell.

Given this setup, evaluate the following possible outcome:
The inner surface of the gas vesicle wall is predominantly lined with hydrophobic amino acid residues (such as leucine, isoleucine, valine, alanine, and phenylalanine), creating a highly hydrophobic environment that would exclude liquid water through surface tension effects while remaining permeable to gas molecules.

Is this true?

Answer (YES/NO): YES